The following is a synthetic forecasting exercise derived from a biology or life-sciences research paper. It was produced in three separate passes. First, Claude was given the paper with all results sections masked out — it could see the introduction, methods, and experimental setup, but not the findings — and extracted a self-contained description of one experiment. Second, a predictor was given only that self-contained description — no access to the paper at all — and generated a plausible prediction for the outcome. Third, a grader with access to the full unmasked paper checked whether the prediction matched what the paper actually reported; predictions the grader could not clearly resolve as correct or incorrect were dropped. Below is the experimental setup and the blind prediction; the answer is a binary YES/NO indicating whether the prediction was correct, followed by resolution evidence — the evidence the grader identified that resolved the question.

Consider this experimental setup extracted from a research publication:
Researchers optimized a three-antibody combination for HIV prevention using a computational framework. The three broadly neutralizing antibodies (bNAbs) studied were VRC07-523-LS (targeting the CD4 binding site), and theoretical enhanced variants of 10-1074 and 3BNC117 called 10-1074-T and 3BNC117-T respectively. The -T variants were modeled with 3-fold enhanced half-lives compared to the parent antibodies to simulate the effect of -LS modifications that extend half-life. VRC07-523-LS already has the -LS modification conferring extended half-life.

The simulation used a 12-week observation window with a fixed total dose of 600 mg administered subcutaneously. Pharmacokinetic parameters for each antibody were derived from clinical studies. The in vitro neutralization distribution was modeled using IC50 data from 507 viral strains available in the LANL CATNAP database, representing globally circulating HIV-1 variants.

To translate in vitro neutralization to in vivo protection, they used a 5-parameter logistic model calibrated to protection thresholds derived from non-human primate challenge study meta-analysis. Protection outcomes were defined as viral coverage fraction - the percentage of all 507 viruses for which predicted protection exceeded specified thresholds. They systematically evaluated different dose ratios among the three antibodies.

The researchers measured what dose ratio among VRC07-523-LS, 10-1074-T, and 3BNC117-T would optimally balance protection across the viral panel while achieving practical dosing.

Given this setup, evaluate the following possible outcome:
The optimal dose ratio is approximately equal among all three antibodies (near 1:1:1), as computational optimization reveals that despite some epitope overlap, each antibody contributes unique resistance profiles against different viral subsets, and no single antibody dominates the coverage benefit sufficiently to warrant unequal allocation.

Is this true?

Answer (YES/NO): NO